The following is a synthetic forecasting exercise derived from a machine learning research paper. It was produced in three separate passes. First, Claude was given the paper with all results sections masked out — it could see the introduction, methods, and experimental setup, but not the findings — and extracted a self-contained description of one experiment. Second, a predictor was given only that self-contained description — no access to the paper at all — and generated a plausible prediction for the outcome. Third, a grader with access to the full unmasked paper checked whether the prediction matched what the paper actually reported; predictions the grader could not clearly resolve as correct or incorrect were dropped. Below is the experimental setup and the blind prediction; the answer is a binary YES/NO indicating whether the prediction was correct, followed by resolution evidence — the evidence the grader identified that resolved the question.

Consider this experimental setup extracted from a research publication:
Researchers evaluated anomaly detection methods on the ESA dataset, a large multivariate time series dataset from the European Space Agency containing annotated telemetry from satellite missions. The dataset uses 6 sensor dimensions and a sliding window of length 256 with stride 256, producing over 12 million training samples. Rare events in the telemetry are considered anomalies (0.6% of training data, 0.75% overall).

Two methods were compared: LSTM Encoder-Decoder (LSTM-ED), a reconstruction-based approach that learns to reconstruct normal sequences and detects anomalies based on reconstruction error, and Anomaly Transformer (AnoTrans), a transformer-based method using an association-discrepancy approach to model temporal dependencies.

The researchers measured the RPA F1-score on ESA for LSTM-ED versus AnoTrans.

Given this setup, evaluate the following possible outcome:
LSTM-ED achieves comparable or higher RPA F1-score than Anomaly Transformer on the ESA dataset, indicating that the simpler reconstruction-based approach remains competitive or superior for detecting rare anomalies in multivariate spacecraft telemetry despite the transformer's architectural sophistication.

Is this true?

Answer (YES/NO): YES